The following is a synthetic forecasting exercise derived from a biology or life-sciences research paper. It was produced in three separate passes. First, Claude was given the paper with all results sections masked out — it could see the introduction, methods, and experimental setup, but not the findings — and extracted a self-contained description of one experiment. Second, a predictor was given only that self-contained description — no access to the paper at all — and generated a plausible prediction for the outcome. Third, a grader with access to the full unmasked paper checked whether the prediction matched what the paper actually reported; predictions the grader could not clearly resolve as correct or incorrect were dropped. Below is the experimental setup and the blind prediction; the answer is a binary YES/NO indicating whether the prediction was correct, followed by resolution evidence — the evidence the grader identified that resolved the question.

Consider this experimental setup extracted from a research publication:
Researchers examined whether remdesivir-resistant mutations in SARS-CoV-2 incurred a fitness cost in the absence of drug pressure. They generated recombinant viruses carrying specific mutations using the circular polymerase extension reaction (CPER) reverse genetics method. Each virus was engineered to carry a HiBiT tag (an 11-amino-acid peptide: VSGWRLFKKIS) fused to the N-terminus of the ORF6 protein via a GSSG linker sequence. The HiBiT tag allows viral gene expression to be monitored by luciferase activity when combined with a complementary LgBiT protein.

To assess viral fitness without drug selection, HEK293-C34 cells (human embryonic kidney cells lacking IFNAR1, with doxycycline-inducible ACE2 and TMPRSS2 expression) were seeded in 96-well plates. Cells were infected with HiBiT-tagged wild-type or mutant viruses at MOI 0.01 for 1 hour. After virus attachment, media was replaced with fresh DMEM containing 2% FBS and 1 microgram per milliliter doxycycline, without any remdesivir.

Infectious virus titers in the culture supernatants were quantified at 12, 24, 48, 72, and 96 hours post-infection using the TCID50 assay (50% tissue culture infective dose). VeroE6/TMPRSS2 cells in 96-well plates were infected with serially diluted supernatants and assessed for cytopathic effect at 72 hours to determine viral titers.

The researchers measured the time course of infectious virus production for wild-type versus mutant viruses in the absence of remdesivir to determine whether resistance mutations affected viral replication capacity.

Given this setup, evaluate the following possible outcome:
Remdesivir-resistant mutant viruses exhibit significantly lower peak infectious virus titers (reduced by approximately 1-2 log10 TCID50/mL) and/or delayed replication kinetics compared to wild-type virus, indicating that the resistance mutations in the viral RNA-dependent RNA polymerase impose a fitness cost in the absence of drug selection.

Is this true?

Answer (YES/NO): NO